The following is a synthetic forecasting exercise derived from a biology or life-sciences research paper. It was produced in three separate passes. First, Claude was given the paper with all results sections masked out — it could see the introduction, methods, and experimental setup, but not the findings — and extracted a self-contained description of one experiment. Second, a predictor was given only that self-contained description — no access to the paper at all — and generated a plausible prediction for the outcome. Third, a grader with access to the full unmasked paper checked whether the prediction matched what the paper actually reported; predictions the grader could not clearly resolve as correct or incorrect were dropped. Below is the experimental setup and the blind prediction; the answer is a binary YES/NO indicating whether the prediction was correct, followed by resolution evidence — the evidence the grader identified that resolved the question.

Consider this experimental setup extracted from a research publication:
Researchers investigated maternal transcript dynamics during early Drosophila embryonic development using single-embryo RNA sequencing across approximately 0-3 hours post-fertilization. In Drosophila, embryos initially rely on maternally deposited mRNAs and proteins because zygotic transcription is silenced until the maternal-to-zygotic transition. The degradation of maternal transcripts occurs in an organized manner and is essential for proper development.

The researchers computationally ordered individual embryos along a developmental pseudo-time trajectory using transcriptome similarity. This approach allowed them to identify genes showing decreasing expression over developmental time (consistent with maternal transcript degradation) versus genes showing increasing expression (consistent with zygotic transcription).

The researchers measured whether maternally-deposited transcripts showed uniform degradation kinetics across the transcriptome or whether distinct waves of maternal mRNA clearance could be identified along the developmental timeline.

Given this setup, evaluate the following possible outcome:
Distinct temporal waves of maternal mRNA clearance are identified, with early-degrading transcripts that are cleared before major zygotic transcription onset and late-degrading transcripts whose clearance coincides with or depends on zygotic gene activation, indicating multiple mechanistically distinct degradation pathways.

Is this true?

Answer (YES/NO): NO